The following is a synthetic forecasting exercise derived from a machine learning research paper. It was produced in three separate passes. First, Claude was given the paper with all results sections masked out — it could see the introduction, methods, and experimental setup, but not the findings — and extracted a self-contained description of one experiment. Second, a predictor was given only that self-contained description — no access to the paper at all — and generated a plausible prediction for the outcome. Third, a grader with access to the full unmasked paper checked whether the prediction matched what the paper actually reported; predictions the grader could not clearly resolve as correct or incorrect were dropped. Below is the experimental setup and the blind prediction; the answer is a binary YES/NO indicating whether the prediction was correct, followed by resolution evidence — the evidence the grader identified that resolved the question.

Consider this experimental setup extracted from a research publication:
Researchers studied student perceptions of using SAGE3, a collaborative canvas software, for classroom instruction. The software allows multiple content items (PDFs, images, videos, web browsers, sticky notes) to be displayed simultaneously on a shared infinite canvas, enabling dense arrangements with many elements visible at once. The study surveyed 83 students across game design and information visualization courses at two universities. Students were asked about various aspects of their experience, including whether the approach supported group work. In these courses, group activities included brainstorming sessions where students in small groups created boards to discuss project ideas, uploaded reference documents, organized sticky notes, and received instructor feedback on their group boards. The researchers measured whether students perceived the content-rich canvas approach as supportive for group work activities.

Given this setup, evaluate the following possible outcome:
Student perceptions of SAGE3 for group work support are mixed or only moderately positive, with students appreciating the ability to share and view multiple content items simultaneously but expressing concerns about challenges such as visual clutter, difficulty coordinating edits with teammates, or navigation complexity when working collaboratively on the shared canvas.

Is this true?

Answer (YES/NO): NO